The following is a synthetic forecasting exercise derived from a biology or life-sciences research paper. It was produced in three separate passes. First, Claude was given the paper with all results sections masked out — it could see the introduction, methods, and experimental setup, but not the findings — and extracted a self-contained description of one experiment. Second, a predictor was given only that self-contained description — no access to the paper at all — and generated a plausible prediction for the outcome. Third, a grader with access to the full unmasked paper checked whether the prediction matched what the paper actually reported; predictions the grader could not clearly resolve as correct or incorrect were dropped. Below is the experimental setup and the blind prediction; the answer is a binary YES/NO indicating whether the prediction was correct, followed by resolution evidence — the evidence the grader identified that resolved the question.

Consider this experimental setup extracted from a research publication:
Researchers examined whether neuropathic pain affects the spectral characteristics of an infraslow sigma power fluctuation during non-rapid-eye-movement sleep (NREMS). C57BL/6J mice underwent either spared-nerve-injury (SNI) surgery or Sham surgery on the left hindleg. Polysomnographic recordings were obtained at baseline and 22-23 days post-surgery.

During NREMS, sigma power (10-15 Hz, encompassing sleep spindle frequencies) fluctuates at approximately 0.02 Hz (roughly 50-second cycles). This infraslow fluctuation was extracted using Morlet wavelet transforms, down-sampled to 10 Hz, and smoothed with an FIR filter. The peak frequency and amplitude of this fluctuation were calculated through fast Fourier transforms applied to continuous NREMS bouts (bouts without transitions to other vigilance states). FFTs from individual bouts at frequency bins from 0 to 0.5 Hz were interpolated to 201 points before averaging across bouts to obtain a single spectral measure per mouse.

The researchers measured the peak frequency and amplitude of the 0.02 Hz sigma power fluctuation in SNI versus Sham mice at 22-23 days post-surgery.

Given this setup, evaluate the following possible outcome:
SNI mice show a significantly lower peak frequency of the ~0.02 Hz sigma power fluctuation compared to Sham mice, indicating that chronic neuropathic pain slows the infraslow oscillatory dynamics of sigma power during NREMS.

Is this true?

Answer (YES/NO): NO